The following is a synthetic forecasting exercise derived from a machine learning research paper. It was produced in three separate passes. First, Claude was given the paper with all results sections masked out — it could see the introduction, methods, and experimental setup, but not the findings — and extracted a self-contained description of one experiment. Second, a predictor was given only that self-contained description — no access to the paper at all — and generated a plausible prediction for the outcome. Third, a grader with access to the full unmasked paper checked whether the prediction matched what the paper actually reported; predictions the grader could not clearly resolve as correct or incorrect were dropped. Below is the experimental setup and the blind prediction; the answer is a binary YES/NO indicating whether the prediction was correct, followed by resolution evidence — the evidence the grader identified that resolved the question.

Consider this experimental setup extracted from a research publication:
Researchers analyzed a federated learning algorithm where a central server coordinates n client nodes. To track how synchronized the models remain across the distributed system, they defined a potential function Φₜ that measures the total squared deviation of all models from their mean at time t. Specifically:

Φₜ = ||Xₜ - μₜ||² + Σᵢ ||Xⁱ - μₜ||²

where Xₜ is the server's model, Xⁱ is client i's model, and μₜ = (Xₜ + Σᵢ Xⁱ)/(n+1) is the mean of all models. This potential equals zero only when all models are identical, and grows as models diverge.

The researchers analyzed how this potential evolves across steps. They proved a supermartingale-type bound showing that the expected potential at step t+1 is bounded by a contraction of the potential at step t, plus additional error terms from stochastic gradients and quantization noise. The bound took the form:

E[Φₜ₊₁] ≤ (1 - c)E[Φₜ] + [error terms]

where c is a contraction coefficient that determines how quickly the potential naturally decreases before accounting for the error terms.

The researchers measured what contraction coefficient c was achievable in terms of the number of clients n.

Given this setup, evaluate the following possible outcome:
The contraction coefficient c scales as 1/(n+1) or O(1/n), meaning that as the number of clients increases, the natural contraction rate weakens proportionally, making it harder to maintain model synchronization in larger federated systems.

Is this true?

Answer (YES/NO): YES